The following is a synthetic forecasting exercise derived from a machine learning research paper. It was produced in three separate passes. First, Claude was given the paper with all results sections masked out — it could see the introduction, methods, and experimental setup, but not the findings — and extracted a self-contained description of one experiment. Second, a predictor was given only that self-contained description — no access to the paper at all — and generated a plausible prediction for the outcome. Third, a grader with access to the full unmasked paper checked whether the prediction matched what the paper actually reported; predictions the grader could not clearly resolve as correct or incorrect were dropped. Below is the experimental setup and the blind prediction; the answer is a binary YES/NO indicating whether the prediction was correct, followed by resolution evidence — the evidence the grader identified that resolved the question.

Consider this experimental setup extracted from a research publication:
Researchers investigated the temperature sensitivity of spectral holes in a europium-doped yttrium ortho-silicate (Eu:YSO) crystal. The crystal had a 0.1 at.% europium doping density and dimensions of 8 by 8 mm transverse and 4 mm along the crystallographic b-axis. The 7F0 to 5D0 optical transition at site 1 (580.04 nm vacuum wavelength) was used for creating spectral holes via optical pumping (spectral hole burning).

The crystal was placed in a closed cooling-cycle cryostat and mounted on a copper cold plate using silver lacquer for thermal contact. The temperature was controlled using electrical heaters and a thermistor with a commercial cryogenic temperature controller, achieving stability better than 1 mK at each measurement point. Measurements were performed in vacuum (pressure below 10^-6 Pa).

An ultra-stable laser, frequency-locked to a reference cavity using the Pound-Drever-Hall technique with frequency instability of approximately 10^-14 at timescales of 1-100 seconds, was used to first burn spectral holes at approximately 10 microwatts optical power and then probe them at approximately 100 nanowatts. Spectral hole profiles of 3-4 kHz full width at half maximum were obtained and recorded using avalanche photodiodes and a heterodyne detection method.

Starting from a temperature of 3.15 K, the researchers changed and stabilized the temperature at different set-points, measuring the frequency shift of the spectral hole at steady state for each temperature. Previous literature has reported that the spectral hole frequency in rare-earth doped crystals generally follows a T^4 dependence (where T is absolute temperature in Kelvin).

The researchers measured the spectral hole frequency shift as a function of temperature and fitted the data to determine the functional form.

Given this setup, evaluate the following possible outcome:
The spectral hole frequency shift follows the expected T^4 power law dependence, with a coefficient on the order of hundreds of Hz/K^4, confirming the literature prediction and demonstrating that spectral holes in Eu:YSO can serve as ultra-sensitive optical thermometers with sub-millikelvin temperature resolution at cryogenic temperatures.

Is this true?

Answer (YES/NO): NO